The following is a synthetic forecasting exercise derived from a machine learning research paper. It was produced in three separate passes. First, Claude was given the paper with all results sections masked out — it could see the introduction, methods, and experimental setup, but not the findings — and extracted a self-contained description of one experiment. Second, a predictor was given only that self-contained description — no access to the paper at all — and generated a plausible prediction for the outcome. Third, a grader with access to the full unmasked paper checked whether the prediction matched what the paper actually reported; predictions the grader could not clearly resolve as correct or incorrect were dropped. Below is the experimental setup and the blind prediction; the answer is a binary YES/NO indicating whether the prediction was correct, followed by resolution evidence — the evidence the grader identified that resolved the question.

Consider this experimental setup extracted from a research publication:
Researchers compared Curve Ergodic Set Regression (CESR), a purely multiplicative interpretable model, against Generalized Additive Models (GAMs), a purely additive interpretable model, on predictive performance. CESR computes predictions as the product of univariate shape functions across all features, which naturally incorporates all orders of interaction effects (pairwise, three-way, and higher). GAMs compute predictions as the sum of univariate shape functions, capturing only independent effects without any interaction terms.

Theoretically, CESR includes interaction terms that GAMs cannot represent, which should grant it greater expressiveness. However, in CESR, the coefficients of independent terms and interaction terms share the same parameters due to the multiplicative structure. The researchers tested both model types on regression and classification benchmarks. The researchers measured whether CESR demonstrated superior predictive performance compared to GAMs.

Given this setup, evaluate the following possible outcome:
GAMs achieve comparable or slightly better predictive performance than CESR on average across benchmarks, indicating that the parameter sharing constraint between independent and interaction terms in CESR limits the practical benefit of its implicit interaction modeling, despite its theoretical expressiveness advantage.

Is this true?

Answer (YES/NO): YES